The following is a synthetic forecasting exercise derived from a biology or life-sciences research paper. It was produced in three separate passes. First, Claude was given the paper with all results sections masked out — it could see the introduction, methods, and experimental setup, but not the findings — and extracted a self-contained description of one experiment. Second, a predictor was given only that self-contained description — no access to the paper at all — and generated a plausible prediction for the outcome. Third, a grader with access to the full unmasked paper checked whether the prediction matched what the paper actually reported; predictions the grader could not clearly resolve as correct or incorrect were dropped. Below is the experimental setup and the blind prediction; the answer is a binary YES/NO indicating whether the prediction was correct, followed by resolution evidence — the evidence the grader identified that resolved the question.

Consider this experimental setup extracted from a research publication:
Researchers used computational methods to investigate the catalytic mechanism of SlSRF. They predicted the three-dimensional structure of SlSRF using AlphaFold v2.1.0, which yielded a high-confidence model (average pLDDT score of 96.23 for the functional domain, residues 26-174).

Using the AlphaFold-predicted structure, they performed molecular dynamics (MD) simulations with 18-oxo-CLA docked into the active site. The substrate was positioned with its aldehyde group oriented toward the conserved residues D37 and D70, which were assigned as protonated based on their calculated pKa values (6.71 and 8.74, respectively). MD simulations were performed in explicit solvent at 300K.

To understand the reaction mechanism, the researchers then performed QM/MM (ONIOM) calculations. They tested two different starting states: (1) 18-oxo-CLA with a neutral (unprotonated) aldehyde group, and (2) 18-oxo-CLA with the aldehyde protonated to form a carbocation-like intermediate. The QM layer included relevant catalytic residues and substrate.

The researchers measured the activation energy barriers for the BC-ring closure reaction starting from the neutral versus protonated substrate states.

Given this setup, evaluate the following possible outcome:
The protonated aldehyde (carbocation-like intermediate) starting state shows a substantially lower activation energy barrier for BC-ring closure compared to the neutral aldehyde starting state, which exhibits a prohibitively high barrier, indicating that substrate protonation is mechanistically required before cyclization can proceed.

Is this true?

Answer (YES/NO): YES